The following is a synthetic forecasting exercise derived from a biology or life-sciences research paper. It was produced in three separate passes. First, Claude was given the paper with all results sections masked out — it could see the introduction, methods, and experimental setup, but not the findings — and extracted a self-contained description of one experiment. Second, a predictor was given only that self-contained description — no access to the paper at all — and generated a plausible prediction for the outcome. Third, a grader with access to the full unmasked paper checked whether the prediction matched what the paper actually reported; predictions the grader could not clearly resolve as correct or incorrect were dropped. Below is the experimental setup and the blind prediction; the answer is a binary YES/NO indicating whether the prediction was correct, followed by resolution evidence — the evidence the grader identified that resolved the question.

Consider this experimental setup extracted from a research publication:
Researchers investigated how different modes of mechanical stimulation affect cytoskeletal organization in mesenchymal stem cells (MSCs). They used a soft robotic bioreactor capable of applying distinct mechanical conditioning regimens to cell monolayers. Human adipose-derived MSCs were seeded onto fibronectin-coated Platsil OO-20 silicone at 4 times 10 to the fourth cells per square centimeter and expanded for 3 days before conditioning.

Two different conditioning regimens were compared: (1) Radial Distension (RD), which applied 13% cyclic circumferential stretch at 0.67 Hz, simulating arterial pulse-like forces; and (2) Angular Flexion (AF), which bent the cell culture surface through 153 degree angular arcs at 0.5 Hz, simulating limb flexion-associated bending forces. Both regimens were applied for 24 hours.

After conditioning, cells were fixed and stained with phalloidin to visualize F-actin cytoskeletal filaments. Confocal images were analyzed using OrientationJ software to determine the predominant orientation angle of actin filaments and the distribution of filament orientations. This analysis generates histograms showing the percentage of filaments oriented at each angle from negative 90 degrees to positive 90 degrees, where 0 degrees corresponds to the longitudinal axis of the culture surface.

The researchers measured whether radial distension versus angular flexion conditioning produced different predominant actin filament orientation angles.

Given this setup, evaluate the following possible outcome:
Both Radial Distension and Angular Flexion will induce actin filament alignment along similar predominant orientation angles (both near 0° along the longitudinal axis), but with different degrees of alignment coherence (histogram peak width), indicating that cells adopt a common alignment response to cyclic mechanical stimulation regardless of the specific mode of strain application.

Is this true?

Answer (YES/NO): NO